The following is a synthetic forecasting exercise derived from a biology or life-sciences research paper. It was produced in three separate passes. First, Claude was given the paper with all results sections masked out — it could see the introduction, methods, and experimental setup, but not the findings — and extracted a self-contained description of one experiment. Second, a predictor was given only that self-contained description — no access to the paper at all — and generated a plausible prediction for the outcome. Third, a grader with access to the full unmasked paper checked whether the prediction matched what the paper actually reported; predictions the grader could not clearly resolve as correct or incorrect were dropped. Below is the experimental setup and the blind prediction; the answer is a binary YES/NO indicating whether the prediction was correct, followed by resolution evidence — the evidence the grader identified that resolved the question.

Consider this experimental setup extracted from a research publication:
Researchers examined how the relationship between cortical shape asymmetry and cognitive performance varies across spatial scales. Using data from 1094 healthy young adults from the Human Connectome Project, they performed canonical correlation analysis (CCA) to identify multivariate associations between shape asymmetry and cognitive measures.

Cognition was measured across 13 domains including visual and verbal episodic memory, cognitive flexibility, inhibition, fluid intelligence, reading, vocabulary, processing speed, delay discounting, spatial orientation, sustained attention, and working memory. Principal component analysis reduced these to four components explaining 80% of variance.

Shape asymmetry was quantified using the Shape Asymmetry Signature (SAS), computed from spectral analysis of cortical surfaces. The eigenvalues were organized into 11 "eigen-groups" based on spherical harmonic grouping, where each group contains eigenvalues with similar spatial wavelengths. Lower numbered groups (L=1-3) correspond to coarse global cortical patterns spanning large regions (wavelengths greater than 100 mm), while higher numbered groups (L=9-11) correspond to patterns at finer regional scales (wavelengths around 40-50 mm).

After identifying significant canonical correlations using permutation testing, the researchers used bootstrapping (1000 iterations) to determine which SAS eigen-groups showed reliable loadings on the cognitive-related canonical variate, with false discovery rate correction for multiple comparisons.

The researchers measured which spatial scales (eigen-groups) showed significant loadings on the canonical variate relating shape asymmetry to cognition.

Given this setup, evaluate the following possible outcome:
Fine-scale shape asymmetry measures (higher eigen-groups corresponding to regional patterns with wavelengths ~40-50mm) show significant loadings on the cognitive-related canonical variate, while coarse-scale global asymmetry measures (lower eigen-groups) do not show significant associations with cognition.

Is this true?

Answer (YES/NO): NO